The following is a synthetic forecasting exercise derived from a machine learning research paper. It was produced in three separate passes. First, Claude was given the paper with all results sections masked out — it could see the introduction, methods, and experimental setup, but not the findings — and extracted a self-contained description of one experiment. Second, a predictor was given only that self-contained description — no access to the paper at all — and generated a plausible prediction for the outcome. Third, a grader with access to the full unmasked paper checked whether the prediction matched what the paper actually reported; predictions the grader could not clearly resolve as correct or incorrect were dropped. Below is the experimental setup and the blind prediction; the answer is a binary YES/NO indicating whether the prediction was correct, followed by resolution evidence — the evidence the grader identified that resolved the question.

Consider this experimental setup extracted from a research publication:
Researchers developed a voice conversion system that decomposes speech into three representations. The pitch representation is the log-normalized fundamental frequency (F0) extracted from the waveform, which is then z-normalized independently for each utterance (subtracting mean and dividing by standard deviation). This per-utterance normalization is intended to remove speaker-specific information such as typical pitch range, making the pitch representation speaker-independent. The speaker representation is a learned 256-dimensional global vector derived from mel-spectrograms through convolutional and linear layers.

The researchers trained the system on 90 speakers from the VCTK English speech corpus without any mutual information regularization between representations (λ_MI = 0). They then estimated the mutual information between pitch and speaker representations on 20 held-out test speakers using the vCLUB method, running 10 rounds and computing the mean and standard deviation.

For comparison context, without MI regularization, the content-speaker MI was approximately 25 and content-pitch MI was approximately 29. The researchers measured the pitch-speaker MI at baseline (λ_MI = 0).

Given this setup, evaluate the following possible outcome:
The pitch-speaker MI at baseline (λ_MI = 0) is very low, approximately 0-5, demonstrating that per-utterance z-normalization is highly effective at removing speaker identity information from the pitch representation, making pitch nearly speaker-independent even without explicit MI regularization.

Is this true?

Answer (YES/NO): YES